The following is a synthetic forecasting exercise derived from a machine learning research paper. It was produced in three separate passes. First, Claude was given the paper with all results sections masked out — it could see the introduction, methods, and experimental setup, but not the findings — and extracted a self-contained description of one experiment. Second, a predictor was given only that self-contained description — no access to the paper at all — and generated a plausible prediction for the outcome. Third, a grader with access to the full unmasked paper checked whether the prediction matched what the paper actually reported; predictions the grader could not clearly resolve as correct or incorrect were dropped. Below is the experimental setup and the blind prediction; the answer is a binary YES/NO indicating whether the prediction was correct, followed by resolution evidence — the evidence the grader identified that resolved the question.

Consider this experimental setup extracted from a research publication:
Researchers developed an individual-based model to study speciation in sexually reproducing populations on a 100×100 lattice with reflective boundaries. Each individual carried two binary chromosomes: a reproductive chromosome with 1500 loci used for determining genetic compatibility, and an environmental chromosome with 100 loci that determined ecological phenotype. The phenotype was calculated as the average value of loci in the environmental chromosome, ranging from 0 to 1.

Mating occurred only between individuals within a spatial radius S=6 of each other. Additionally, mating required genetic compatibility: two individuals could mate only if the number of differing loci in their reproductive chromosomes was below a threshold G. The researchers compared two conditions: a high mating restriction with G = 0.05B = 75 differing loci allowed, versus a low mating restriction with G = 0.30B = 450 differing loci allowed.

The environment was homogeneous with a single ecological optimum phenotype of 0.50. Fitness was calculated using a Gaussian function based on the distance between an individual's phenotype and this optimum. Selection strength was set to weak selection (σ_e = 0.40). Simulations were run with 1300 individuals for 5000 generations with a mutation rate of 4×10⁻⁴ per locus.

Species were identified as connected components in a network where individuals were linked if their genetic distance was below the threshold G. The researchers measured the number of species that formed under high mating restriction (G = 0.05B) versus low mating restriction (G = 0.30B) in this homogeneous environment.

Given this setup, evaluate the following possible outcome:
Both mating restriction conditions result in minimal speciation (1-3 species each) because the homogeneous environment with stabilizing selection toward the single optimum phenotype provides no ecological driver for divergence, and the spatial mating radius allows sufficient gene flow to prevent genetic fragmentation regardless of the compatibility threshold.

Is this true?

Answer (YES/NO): NO